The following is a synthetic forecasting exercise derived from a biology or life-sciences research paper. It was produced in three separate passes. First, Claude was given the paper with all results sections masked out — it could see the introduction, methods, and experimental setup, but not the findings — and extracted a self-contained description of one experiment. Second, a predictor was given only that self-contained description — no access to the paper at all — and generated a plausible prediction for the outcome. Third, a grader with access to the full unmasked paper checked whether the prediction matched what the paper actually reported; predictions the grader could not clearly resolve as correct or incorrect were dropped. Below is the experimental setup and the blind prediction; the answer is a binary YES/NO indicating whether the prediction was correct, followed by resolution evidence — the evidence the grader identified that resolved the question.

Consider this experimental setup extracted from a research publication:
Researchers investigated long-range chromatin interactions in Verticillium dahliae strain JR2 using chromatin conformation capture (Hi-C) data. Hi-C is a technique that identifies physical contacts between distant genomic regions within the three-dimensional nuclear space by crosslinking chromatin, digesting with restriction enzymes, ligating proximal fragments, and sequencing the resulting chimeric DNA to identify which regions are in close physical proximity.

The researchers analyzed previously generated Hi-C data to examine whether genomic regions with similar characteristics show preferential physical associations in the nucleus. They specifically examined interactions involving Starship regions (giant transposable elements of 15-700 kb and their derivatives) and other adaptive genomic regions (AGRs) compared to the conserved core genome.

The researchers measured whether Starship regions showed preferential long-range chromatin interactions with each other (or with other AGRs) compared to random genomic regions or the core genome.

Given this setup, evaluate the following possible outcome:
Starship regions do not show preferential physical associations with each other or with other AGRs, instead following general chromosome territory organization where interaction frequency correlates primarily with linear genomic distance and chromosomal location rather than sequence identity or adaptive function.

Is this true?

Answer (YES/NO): NO